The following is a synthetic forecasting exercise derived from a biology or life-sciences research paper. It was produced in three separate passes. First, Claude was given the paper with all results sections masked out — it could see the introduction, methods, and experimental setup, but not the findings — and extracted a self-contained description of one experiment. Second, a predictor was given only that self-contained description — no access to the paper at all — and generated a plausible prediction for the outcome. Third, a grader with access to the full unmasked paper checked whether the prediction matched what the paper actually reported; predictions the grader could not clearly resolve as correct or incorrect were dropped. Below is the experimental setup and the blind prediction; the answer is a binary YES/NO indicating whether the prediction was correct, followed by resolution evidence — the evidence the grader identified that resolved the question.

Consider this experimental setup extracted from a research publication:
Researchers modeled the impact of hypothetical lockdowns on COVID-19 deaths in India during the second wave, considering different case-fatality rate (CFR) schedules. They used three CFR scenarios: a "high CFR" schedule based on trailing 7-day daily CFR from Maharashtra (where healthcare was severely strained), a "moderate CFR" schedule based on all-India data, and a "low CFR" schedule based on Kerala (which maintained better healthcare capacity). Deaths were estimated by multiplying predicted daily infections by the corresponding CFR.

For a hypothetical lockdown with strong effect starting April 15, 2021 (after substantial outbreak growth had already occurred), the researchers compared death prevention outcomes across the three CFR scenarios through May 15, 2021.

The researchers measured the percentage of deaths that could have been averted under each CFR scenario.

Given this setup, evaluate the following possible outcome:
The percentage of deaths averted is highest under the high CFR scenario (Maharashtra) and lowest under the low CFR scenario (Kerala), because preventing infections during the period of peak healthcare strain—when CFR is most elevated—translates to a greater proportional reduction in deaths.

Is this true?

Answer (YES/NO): NO